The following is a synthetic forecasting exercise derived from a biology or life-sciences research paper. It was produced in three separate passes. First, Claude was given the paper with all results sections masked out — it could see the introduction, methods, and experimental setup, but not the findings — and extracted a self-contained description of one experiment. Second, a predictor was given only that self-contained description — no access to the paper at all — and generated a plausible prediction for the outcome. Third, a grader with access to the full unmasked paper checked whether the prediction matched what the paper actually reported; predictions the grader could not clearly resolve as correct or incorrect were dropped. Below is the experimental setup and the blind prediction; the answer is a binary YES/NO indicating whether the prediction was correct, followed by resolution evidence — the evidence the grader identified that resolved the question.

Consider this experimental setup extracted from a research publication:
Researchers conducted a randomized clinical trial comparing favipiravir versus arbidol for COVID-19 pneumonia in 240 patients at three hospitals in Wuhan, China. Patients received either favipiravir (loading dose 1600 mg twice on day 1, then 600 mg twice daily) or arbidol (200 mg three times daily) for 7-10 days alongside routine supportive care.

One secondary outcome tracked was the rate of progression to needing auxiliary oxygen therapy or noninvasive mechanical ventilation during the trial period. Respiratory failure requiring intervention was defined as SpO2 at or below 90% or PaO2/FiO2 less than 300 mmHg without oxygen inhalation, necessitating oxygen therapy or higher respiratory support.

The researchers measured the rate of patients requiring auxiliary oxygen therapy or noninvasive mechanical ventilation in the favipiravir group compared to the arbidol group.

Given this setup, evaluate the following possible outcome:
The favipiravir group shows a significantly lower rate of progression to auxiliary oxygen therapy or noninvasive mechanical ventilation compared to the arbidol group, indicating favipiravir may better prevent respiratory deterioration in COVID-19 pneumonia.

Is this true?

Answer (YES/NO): NO